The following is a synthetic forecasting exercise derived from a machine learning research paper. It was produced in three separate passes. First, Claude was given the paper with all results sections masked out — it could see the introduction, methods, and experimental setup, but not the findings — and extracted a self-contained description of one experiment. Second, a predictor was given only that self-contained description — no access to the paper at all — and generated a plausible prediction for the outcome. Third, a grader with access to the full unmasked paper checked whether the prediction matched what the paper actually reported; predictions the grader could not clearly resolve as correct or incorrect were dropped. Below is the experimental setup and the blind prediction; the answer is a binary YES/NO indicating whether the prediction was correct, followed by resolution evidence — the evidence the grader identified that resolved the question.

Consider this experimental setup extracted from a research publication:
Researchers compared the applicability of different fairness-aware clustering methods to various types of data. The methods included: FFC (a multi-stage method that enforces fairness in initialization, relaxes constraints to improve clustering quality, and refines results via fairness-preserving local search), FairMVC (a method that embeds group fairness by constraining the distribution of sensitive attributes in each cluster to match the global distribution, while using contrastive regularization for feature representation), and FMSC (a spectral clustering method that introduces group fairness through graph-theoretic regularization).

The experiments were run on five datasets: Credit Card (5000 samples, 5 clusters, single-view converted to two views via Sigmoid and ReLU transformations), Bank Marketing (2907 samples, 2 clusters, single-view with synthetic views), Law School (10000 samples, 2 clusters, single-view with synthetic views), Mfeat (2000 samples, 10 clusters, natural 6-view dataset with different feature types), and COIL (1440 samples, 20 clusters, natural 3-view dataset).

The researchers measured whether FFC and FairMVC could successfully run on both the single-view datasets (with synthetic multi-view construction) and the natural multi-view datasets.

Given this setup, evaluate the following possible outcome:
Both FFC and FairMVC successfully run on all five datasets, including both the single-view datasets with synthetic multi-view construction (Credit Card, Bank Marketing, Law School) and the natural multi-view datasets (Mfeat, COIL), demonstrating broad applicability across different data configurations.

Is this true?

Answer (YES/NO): NO